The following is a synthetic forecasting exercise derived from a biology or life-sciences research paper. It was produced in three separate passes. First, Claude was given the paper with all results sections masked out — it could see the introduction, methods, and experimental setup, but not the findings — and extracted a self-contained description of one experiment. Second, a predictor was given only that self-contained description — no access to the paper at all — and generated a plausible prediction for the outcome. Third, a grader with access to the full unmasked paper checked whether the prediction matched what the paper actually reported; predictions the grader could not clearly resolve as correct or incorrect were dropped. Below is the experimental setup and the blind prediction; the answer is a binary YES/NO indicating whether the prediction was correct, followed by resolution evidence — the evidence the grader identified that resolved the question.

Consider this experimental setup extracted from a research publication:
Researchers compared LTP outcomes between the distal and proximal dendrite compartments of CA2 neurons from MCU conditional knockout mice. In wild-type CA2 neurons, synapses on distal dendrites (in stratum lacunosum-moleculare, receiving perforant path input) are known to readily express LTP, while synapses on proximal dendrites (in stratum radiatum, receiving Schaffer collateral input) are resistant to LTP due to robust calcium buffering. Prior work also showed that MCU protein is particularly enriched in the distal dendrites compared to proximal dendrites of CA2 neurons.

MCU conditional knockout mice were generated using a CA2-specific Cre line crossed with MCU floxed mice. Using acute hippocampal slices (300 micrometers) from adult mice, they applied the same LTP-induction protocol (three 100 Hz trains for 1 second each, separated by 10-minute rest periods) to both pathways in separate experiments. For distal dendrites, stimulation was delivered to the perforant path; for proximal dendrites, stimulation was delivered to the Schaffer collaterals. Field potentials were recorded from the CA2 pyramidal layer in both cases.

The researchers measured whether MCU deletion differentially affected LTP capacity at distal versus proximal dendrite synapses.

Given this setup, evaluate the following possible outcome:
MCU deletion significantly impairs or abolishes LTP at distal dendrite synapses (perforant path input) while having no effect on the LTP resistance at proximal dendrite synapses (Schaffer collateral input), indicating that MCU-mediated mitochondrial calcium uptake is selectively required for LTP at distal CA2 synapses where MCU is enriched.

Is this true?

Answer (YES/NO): YES